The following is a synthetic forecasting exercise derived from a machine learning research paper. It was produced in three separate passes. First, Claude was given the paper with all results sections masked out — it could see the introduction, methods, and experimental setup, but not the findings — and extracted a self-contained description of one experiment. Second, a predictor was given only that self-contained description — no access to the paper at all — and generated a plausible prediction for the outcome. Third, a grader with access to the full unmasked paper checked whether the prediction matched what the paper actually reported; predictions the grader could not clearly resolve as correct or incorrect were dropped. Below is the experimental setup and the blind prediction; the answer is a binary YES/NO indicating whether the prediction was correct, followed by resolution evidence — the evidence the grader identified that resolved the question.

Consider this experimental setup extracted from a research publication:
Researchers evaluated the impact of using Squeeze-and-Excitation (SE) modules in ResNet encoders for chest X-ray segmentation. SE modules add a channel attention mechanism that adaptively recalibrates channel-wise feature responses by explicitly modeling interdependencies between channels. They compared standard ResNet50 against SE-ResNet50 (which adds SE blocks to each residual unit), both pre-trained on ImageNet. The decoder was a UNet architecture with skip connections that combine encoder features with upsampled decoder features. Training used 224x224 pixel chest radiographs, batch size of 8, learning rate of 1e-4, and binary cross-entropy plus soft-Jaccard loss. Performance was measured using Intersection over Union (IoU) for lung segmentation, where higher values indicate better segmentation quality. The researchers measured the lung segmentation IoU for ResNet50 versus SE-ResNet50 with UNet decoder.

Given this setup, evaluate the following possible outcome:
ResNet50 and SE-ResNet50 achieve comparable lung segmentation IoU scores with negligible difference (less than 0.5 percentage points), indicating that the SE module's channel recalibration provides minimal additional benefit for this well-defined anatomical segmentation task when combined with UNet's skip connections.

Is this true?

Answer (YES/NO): NO